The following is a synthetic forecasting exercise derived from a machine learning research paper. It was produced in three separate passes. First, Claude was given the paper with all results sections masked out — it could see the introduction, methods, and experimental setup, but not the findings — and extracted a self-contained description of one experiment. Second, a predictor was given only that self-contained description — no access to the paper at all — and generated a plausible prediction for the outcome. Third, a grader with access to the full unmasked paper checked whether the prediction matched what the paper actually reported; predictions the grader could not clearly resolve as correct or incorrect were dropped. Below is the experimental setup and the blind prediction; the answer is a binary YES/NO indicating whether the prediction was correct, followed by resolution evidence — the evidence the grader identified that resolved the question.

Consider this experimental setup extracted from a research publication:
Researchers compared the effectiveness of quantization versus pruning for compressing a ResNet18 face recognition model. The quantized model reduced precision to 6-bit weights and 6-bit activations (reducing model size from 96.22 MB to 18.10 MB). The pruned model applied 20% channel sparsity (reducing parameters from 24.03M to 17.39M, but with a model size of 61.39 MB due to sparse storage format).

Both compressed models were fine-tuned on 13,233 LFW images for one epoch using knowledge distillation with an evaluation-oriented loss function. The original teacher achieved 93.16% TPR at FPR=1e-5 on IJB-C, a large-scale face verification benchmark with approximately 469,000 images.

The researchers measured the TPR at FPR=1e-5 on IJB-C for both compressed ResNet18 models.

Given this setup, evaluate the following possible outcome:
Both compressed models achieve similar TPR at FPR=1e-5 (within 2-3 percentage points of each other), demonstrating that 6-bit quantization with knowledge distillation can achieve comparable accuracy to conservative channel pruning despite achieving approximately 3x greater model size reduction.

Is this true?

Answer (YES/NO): NO